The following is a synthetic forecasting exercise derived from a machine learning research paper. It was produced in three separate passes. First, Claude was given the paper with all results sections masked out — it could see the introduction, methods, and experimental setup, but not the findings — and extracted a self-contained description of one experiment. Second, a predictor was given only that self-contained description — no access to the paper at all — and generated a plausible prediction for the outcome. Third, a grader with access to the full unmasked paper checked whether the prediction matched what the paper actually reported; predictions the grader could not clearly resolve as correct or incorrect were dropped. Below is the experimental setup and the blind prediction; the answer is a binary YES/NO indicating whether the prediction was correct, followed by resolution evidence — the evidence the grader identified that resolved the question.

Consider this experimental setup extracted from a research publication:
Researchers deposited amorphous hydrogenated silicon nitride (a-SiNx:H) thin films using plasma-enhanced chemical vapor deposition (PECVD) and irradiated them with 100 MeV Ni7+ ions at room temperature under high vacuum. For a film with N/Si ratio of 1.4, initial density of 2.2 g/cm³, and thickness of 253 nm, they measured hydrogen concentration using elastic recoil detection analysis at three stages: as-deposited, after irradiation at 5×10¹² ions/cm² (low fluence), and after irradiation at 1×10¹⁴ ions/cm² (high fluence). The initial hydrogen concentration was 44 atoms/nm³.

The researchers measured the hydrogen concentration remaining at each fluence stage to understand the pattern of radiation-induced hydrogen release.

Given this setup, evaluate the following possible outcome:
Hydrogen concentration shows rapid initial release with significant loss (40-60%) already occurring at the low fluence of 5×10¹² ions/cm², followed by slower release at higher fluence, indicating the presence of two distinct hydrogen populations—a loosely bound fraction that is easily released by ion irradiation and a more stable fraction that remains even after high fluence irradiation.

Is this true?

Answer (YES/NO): NO